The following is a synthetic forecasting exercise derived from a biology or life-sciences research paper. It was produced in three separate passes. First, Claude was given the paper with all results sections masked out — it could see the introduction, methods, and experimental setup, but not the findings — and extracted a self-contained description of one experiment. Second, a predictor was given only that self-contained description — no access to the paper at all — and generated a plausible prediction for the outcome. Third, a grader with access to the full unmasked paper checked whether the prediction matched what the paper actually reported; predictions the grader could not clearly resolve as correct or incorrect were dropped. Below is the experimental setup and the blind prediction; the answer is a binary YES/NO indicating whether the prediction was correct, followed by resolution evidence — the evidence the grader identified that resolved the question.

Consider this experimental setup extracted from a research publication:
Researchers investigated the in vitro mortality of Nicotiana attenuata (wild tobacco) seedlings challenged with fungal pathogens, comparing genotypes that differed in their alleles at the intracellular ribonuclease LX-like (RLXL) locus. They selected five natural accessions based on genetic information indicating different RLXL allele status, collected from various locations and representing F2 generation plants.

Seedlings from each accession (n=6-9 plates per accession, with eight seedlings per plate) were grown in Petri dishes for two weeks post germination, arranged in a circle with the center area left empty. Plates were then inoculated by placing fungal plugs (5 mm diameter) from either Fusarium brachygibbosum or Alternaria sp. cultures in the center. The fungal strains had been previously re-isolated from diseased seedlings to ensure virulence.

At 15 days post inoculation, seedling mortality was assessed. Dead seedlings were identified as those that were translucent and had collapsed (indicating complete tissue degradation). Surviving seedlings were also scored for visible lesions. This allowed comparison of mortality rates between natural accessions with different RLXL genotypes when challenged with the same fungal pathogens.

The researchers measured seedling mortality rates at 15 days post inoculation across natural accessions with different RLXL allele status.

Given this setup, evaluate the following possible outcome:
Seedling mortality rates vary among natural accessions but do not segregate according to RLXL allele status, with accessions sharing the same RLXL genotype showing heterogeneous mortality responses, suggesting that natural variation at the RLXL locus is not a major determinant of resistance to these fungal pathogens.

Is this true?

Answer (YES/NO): NO